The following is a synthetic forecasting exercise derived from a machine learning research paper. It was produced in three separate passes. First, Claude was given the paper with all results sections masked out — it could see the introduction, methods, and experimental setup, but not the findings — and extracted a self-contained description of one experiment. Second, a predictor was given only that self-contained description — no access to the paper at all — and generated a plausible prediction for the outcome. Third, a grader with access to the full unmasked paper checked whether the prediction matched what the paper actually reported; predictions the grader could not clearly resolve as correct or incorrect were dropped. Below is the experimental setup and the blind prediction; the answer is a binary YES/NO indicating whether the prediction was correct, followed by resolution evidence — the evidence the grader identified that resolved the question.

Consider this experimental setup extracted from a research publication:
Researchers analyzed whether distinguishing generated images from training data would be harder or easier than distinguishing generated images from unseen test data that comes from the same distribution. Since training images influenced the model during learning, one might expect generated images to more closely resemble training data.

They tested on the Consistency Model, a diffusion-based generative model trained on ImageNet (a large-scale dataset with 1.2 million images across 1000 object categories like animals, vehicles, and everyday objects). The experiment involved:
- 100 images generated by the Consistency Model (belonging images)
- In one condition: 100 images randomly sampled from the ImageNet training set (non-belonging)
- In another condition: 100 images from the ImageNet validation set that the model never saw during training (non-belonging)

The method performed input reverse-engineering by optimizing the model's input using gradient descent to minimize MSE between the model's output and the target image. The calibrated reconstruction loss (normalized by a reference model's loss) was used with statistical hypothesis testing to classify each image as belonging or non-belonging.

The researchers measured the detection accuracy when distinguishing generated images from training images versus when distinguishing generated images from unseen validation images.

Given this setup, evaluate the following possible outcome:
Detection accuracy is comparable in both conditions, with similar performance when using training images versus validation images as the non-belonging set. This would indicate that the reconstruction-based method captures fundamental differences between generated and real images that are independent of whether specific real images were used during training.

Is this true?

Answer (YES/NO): YES